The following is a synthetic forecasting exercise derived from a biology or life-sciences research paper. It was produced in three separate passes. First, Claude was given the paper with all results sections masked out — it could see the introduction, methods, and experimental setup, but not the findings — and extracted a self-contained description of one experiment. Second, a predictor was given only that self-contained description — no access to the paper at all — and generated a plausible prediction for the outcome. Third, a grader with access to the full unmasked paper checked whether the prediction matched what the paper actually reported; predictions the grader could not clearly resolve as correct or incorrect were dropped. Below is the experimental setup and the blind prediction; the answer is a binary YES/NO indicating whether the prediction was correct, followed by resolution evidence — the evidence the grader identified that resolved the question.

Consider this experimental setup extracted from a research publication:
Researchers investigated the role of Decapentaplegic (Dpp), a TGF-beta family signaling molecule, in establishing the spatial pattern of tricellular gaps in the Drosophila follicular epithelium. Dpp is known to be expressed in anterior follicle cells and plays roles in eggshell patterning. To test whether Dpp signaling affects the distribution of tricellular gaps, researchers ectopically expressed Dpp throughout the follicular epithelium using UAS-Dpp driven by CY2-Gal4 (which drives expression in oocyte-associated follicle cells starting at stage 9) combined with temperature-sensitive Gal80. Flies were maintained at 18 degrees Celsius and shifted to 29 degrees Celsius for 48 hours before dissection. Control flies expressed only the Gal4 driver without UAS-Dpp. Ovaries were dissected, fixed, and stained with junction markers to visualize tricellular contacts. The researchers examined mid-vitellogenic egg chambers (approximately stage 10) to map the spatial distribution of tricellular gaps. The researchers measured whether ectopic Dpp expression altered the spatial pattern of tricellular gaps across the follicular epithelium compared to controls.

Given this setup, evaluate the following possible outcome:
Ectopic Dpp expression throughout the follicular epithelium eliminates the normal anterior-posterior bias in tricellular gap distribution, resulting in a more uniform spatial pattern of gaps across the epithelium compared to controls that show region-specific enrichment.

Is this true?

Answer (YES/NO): NO